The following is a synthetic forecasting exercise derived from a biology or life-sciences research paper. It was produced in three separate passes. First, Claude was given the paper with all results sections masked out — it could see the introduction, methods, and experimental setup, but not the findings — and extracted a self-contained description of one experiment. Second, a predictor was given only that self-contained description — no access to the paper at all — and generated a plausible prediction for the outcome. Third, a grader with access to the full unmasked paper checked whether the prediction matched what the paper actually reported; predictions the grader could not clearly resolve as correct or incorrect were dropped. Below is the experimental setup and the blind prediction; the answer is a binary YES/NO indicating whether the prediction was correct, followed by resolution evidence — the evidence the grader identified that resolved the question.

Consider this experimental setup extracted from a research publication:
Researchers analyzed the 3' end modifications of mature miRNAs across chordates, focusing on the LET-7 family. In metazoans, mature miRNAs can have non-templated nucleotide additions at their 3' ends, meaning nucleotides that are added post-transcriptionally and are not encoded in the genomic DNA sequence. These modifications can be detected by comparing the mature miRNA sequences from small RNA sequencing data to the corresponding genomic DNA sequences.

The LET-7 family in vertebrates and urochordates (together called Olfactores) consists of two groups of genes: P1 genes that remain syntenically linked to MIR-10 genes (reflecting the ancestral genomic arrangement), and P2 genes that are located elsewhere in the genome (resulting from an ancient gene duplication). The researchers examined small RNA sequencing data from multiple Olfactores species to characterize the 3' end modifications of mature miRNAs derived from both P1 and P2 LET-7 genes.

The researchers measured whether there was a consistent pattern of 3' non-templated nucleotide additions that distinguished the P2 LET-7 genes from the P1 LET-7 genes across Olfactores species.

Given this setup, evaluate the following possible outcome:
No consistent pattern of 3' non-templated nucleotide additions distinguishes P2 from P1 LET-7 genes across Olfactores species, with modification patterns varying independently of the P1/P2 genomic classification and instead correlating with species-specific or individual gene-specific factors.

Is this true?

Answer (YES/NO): NO